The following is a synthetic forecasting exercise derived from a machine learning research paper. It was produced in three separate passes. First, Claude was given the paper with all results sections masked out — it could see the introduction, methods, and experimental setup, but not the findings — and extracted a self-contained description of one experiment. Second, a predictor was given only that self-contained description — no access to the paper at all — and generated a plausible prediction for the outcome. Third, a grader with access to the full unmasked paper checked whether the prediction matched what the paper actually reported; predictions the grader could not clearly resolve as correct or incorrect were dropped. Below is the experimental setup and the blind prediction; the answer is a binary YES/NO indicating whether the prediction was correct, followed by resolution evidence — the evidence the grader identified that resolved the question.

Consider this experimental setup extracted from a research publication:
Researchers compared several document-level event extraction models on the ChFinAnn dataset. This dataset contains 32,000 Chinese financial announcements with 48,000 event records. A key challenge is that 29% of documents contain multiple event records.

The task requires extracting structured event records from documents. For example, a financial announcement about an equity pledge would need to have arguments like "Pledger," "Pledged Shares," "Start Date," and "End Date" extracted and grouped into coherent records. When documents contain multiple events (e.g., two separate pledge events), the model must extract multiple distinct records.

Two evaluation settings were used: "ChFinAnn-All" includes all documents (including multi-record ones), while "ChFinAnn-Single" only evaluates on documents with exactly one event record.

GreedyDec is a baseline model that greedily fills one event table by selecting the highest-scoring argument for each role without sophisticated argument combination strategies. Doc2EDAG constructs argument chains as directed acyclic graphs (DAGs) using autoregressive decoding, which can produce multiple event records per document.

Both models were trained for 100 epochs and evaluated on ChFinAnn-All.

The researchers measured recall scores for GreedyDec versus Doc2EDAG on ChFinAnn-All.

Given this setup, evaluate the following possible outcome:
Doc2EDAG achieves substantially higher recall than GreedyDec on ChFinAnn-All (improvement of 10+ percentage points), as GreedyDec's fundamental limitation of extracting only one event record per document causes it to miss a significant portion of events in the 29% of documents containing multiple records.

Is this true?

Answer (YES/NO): YES